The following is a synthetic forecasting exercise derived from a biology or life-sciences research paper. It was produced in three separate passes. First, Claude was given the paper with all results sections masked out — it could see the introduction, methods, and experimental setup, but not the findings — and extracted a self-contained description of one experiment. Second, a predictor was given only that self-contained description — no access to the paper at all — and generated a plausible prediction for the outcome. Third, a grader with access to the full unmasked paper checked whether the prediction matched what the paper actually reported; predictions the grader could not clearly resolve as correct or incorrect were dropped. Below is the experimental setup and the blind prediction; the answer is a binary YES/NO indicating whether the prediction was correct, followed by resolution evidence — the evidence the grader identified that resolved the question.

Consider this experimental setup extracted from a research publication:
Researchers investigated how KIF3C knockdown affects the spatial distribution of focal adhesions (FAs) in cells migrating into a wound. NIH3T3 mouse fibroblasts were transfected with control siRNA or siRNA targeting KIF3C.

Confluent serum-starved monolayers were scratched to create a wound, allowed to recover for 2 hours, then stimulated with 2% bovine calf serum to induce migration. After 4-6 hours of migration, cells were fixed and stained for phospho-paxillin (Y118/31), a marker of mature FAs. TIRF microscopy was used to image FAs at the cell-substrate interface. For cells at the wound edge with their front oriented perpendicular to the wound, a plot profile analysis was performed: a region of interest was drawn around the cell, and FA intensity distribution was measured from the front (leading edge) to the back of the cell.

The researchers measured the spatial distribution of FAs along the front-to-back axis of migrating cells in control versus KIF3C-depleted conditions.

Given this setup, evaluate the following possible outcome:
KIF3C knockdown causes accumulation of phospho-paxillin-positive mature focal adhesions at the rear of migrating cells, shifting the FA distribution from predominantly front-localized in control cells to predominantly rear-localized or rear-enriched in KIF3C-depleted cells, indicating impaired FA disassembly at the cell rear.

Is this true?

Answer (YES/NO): NO